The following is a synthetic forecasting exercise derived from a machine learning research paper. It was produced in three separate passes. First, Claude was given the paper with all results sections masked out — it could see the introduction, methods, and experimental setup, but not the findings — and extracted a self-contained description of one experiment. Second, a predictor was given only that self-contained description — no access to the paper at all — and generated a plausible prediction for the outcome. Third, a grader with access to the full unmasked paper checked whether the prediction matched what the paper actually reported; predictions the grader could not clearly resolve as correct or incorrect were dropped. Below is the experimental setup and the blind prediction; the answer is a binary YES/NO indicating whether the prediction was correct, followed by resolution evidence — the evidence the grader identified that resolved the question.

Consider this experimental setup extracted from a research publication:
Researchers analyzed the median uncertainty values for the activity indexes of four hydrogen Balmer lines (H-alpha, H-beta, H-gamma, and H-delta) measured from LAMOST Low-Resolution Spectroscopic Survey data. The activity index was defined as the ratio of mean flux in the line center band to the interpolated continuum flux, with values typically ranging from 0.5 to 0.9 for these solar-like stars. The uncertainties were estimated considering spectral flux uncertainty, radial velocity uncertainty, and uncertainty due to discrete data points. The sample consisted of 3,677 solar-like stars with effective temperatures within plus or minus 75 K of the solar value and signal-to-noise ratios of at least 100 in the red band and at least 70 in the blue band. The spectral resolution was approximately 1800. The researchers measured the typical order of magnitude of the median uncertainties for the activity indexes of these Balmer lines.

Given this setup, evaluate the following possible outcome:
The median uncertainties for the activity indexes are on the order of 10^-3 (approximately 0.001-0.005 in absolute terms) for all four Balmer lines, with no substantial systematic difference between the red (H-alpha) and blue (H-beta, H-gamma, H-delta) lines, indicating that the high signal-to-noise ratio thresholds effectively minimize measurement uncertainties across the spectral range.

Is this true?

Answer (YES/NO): NO